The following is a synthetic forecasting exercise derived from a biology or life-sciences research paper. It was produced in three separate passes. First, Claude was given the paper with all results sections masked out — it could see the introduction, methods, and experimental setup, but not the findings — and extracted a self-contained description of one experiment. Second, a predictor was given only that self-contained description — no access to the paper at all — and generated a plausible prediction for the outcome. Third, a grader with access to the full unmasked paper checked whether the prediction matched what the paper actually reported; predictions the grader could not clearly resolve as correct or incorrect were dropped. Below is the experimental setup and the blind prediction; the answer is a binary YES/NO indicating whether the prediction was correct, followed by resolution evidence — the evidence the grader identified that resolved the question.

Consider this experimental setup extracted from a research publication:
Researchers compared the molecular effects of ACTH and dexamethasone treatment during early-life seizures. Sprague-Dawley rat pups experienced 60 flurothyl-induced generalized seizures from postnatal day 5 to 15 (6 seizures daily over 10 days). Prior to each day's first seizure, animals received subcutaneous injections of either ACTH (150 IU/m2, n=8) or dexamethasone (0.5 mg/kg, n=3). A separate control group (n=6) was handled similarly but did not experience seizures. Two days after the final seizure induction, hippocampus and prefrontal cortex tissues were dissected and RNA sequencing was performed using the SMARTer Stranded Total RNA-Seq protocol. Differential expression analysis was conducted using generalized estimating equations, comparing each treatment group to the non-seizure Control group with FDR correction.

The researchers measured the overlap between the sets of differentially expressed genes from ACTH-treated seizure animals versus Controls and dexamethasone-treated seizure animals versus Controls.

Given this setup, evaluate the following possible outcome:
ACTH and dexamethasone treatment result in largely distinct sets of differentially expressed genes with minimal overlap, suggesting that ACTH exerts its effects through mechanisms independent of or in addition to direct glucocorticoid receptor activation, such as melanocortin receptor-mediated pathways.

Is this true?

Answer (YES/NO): NO